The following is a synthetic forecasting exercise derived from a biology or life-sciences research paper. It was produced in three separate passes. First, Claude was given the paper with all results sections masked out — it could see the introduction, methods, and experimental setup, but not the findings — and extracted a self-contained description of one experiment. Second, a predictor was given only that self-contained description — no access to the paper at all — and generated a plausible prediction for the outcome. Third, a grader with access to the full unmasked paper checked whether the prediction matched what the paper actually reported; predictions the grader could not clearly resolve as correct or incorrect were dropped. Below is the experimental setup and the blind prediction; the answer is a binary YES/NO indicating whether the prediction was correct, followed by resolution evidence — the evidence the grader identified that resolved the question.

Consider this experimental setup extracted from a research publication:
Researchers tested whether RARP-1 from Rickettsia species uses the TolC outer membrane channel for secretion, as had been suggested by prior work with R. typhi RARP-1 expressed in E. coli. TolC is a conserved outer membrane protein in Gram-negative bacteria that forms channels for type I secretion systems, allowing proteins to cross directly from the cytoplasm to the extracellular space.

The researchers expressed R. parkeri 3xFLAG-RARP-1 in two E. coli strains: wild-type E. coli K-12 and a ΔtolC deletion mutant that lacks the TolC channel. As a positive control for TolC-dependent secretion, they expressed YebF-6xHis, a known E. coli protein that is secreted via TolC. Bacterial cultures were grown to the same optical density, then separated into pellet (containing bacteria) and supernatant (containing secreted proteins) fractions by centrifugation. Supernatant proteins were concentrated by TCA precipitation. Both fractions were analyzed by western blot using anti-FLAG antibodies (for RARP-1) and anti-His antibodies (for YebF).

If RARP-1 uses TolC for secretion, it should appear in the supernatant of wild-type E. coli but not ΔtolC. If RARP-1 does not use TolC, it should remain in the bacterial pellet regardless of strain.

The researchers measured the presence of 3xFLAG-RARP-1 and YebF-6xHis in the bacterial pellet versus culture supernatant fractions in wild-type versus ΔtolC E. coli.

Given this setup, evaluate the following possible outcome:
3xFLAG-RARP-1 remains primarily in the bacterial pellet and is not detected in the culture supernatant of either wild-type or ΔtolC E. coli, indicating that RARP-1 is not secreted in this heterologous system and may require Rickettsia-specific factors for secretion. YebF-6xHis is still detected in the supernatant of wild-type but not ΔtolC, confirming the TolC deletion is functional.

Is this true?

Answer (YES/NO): NO